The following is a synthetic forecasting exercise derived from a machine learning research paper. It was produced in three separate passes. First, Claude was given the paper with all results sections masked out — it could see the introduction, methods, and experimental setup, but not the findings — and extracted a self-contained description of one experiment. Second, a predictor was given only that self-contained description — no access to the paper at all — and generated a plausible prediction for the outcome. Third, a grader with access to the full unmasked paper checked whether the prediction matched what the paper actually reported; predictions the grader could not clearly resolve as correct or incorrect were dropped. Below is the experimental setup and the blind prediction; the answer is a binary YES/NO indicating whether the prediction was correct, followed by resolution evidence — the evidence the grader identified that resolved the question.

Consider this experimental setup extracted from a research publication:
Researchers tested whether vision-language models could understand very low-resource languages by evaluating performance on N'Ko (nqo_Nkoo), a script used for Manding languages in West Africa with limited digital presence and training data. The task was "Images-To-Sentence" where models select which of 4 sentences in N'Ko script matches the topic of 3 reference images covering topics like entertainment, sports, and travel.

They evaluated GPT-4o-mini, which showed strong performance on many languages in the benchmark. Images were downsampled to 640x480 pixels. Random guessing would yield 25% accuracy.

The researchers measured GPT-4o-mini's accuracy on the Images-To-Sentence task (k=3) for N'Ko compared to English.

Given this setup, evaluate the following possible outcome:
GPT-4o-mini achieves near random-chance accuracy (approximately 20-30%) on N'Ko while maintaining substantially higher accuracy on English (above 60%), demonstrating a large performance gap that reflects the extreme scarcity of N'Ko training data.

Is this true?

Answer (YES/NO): YES